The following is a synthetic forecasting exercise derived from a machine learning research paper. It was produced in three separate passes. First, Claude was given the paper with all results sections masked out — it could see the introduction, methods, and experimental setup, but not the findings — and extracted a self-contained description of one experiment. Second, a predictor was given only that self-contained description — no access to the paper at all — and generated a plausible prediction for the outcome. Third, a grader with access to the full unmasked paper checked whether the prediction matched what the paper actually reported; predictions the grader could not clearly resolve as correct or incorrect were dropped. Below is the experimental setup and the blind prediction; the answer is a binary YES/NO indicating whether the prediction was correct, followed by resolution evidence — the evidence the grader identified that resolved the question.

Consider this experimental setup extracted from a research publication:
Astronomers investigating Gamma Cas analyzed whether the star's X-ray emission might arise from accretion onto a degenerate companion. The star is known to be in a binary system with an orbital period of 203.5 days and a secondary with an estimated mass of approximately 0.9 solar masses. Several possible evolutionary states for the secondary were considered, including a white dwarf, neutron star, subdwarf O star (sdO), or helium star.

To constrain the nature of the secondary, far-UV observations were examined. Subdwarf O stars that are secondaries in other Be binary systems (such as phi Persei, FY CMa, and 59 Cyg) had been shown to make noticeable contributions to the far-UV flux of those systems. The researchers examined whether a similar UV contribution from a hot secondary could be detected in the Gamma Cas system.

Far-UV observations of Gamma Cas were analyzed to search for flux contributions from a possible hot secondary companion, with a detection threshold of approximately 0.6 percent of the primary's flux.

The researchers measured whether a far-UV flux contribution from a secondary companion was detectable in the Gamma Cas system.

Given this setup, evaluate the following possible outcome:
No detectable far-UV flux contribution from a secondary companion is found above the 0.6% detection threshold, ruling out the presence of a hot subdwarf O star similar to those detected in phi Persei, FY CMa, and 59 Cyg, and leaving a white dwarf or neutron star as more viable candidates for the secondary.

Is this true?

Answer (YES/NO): NO